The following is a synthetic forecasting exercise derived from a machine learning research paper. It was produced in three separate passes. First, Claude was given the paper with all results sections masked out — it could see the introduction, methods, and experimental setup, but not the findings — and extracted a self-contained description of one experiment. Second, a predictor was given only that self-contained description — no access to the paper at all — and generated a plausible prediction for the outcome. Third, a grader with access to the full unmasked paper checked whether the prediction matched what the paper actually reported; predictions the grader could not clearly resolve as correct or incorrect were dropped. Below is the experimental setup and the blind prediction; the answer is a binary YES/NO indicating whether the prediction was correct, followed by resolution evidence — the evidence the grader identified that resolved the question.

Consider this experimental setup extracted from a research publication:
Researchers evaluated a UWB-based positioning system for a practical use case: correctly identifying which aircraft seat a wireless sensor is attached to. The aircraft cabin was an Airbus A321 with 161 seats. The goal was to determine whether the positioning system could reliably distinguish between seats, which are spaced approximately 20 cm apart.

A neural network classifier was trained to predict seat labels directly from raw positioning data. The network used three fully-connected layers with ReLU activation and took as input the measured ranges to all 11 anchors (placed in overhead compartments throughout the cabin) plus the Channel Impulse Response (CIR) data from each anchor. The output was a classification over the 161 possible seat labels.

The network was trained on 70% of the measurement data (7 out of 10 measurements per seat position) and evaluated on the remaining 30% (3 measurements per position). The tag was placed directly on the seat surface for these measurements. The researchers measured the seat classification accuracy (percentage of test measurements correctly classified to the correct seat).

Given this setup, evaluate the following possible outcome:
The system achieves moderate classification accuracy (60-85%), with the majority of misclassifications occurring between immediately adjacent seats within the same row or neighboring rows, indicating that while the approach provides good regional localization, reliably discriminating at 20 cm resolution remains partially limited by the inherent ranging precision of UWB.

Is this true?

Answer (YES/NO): NO